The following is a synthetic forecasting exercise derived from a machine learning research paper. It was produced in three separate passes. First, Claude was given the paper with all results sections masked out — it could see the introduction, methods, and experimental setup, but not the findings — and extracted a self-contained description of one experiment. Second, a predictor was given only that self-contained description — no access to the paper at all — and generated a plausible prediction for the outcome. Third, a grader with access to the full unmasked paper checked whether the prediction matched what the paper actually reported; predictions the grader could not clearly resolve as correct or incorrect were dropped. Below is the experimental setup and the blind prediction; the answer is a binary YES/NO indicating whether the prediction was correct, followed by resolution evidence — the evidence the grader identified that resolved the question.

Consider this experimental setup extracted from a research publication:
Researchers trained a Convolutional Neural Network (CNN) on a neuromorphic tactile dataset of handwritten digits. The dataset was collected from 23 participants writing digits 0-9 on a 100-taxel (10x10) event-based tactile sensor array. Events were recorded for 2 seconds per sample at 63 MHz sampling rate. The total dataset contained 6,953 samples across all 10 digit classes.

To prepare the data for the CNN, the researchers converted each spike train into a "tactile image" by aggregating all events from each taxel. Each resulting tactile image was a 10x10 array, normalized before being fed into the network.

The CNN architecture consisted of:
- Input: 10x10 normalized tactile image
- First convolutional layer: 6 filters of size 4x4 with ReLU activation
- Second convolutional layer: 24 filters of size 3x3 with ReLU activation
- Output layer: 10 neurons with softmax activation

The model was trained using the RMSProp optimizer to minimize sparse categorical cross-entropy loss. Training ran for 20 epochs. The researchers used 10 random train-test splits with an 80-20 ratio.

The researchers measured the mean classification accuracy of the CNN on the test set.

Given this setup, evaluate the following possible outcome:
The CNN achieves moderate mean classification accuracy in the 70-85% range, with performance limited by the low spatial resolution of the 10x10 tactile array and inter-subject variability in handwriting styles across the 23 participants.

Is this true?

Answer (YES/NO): NO